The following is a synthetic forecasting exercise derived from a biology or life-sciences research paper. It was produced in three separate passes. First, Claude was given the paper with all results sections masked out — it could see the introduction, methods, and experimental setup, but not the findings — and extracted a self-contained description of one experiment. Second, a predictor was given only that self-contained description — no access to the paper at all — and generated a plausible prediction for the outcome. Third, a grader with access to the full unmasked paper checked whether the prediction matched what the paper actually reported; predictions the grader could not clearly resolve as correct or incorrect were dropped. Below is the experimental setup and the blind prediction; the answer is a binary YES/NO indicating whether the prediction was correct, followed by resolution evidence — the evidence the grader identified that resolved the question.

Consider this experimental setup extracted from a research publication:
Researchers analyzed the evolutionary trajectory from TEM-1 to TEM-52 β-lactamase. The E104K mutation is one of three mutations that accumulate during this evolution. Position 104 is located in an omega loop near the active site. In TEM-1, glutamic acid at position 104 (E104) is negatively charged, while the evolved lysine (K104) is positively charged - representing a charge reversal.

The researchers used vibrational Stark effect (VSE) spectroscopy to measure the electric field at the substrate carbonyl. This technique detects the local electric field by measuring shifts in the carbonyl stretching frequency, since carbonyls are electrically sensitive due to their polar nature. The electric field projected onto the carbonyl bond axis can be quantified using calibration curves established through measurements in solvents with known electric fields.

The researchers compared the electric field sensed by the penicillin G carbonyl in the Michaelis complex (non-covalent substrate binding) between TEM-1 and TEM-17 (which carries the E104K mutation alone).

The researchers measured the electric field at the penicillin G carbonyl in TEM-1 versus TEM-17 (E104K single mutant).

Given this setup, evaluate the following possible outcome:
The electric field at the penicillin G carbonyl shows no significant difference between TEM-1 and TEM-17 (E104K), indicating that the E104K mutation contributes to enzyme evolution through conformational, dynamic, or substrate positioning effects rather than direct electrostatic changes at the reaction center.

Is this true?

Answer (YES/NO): YES